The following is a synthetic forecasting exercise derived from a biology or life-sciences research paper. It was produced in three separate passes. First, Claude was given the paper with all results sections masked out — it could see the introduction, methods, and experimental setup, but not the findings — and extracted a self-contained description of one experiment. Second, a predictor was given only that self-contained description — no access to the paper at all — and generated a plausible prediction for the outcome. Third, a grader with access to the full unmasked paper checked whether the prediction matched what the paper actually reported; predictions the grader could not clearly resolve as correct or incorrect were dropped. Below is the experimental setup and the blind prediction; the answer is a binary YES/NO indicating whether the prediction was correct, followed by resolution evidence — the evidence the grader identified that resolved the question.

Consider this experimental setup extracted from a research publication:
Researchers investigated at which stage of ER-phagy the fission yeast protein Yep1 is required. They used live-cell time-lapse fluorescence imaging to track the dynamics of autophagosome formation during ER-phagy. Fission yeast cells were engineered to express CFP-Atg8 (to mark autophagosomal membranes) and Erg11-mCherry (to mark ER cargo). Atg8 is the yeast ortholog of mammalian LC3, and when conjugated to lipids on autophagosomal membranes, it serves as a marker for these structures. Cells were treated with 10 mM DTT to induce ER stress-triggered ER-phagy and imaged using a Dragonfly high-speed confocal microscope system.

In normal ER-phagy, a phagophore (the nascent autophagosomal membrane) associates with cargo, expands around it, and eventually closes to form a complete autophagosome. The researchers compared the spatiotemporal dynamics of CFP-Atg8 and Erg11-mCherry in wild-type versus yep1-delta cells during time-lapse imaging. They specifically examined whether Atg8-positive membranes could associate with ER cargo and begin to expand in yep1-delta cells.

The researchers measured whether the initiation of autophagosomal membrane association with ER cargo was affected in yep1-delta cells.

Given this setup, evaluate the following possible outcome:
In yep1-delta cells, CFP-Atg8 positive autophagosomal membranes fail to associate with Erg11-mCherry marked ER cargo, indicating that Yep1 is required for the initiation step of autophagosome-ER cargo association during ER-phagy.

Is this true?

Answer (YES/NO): NO